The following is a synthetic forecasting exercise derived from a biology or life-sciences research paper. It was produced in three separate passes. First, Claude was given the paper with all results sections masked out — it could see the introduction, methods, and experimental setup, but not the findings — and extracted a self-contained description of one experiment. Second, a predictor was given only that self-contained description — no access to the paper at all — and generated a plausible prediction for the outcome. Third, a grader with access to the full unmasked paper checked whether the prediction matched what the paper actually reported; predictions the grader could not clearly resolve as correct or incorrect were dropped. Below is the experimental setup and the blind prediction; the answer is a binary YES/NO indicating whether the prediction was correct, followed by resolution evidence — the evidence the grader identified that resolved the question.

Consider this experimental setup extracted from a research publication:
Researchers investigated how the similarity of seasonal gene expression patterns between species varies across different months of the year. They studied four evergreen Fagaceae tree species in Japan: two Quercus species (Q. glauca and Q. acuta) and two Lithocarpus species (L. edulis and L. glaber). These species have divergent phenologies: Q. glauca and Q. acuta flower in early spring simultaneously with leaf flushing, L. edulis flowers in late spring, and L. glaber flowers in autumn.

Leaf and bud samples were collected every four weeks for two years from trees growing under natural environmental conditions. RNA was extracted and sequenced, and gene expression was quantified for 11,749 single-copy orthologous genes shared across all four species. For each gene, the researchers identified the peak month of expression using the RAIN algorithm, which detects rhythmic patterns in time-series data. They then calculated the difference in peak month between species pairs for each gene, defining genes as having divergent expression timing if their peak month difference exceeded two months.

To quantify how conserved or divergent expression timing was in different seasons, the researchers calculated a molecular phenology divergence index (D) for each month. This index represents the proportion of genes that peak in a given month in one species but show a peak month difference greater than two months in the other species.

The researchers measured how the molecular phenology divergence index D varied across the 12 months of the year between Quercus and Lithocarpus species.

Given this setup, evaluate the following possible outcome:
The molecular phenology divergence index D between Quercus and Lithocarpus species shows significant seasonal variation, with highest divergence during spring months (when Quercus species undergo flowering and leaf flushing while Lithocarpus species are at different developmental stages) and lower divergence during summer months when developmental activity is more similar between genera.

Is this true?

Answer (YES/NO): NO